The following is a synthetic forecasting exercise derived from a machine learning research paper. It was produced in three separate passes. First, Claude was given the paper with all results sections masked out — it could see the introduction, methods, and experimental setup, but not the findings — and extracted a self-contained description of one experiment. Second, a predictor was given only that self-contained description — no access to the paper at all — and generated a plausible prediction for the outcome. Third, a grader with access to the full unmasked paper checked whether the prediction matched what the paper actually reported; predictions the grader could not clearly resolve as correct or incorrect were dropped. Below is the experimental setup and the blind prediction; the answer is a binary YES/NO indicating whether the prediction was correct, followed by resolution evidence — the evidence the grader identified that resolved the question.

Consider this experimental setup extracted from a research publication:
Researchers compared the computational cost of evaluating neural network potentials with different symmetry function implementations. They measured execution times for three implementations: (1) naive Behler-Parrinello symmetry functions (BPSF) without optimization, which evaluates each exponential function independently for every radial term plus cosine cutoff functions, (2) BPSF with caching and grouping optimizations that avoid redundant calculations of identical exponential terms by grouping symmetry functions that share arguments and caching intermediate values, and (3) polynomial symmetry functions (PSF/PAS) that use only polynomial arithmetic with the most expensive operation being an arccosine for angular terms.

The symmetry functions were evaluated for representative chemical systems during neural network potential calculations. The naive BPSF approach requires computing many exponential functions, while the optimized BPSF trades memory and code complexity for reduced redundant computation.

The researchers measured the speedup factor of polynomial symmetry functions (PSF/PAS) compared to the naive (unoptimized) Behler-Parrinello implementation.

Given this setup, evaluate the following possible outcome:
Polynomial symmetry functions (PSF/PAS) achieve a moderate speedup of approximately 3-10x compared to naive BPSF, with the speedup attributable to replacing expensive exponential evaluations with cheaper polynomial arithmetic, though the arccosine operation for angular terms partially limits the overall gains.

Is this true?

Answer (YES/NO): YES